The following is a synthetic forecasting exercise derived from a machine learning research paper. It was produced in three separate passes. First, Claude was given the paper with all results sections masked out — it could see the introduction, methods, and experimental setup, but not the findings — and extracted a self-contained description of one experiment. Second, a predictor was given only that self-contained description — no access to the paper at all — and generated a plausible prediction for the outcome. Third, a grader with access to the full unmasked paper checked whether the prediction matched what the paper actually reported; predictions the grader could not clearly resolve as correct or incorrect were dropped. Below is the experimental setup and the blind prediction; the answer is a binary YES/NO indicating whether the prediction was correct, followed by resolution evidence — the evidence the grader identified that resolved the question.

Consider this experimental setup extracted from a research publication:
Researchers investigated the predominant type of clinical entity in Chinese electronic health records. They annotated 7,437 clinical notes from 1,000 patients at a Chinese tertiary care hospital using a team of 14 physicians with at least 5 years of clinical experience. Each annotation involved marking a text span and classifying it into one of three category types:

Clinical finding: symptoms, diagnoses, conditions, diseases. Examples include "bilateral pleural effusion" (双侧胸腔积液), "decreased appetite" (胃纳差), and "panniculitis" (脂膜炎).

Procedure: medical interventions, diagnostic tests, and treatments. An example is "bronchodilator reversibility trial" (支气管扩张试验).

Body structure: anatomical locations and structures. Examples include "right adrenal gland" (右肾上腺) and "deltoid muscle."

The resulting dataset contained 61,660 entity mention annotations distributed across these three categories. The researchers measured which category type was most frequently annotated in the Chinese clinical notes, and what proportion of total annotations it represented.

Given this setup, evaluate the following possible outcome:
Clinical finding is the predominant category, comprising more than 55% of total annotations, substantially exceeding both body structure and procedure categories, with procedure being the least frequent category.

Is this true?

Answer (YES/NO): YES